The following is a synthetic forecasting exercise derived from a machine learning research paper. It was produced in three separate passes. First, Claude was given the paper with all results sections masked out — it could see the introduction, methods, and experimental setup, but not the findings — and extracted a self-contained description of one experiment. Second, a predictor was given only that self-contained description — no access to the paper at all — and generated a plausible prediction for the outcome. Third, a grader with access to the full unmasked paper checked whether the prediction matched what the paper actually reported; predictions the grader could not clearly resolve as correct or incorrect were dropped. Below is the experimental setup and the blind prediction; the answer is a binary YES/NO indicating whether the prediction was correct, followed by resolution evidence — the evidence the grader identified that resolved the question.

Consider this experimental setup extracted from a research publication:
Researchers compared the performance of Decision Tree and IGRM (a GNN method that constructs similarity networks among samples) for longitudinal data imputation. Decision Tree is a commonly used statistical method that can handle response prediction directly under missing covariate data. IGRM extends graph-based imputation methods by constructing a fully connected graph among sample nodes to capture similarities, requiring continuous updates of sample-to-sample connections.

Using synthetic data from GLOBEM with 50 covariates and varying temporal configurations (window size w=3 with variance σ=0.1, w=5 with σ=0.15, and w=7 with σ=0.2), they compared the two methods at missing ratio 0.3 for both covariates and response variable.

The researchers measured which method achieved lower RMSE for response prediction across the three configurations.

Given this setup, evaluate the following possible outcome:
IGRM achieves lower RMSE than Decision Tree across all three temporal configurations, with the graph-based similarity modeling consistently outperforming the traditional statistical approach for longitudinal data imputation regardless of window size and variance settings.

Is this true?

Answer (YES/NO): NO